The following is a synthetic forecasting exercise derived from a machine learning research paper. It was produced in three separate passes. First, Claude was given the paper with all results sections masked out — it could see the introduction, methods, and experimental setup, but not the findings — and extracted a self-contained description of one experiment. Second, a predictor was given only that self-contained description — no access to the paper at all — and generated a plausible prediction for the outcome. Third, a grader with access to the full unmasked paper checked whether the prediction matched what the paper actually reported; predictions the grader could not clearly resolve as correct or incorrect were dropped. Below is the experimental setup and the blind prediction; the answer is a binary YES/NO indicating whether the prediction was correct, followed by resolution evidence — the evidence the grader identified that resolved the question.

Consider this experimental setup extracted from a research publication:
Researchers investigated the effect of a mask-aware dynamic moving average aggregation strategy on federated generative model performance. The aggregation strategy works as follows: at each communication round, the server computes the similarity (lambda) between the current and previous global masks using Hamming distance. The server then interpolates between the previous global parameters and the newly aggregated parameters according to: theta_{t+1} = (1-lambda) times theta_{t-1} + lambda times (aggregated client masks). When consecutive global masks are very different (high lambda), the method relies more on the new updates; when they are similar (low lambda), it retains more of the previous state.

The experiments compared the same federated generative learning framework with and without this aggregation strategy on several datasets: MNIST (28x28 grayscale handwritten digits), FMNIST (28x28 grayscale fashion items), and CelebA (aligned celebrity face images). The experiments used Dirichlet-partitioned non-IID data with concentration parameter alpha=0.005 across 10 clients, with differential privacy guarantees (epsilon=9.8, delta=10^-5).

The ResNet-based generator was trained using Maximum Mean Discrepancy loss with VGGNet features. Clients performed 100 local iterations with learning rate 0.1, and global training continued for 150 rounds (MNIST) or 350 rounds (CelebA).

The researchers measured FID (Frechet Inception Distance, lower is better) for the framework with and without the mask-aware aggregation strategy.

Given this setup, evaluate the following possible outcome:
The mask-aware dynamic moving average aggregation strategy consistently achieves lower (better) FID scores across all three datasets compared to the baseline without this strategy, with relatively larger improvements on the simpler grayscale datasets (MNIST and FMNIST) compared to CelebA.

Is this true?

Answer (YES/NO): NO